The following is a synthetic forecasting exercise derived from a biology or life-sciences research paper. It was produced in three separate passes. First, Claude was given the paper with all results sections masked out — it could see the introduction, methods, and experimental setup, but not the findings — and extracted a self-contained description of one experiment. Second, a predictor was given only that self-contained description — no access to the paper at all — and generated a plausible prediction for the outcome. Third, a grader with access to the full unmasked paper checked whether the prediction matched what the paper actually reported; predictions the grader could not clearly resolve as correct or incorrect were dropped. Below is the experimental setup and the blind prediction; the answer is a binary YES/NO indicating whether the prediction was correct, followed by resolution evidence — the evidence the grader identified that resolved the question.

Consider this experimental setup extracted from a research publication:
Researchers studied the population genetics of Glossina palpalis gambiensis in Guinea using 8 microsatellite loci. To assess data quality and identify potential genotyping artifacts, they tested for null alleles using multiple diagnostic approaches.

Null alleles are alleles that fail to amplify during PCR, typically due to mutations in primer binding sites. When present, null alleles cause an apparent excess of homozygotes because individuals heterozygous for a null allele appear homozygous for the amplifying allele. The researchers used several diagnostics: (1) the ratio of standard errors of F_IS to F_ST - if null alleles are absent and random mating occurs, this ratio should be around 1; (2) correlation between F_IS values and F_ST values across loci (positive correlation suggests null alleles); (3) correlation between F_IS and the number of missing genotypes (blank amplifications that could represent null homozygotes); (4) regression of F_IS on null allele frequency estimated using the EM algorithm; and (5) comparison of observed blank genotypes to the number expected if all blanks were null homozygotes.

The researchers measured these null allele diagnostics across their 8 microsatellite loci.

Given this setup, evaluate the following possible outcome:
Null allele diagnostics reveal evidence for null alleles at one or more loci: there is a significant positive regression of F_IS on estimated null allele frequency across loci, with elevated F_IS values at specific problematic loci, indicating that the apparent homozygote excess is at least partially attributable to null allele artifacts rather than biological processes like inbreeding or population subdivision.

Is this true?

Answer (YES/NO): YES